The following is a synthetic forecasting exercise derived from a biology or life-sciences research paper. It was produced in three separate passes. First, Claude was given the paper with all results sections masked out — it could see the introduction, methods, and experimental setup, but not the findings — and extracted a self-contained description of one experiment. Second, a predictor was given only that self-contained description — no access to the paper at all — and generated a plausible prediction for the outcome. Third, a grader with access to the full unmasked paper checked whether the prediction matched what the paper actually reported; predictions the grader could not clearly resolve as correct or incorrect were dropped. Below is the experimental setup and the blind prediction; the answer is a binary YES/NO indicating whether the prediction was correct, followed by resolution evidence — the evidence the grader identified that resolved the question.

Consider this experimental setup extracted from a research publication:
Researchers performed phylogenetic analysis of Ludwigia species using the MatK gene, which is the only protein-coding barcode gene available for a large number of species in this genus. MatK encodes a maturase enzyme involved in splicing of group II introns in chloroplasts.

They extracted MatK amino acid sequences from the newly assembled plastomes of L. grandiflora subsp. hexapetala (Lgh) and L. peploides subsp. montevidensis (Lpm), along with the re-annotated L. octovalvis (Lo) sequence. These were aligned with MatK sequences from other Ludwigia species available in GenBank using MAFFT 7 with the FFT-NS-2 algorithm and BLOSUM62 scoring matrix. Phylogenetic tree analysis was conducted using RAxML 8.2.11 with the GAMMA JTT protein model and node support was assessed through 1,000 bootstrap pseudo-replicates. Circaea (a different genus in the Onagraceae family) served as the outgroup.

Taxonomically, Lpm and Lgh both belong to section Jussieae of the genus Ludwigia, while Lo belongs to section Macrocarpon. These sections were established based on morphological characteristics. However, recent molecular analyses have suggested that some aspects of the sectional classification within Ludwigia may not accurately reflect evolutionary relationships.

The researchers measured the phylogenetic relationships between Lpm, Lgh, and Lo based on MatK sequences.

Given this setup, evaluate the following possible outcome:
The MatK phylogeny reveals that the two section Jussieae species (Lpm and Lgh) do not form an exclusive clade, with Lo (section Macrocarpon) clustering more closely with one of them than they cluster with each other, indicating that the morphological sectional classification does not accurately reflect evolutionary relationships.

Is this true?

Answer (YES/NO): NO